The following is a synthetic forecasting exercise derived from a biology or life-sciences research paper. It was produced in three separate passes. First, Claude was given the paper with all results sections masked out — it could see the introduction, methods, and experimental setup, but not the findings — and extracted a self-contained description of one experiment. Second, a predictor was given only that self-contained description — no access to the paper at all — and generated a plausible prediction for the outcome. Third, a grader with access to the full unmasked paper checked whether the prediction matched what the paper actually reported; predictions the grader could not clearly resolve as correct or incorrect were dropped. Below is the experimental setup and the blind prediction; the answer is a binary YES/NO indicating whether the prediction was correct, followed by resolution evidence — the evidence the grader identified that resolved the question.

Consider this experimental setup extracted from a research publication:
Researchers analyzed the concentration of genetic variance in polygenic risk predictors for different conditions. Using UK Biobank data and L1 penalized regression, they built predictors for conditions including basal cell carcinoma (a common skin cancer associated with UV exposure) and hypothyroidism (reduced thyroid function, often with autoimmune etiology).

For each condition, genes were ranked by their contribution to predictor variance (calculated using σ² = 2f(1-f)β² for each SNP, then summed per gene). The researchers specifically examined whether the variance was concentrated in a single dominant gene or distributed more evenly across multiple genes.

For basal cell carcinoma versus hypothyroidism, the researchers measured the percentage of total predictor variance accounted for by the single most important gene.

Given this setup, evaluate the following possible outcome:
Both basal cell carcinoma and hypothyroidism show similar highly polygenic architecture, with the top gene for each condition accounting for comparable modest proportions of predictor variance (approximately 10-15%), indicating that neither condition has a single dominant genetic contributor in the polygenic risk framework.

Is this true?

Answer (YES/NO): NO